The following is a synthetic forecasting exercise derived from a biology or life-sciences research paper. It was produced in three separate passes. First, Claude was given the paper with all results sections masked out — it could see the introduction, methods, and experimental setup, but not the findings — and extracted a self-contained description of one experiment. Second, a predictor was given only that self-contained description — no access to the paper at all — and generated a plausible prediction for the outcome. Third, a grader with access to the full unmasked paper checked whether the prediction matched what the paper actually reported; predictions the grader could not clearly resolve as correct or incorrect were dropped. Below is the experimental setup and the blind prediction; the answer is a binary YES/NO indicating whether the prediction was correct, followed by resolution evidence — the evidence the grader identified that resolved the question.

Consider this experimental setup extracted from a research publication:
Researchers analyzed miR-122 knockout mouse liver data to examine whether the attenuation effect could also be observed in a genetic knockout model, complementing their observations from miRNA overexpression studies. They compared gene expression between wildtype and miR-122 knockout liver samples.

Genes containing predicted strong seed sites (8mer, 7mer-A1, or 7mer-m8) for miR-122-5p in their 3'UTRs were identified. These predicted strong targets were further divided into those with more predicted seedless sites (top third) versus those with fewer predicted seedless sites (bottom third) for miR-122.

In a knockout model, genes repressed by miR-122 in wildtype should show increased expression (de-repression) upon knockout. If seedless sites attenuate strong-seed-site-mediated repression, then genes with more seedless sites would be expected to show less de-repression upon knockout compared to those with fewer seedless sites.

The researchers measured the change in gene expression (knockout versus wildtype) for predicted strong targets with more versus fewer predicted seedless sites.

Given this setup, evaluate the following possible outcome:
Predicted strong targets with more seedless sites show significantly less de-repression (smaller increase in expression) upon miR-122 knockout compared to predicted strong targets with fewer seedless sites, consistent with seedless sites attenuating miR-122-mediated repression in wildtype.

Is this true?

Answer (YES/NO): YES